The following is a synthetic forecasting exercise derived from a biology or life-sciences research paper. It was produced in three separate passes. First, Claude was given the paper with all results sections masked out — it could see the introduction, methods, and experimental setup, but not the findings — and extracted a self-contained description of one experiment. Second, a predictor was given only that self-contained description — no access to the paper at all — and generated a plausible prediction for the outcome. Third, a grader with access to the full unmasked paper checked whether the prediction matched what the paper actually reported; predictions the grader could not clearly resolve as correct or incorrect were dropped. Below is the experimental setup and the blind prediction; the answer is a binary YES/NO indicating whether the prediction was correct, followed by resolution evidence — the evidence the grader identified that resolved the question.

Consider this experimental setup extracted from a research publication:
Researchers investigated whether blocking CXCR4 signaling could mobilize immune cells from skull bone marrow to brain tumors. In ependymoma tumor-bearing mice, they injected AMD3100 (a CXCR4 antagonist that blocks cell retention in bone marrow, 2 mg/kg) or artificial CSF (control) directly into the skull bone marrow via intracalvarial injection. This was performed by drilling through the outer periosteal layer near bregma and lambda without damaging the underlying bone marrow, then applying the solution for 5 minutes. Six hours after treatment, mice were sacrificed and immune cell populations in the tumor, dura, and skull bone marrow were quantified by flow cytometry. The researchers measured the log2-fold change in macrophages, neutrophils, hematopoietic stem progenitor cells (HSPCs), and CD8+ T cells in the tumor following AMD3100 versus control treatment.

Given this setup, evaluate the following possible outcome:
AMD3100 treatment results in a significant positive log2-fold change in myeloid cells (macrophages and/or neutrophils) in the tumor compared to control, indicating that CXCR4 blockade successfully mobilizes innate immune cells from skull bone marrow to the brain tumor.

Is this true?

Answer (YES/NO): YES